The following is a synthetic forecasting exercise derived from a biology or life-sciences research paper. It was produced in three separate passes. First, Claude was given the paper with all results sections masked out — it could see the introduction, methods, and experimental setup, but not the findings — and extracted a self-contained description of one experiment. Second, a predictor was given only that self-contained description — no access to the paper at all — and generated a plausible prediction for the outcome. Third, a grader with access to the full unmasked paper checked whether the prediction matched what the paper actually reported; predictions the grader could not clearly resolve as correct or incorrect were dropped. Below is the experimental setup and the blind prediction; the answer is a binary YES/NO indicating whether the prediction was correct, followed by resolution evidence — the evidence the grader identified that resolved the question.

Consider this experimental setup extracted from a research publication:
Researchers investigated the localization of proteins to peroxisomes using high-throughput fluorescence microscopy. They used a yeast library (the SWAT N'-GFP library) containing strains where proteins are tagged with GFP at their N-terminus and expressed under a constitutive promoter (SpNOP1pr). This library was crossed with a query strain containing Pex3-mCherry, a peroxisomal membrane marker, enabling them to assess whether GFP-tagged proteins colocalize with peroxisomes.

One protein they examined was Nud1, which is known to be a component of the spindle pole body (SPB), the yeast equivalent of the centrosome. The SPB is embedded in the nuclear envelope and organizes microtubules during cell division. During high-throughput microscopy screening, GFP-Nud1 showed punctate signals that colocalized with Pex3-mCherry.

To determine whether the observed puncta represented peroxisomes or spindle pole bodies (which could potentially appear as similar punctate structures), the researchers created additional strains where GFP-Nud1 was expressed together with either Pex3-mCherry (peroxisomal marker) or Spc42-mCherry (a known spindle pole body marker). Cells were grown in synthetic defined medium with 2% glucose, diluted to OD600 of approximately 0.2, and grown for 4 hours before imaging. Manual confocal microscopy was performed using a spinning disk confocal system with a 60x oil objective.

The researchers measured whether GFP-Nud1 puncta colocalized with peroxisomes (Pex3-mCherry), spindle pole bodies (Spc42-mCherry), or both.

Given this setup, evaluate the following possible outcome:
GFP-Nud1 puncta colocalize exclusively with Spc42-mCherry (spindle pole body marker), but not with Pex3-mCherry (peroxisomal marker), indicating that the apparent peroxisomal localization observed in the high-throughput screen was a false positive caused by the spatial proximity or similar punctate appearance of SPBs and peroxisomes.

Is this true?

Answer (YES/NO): NO